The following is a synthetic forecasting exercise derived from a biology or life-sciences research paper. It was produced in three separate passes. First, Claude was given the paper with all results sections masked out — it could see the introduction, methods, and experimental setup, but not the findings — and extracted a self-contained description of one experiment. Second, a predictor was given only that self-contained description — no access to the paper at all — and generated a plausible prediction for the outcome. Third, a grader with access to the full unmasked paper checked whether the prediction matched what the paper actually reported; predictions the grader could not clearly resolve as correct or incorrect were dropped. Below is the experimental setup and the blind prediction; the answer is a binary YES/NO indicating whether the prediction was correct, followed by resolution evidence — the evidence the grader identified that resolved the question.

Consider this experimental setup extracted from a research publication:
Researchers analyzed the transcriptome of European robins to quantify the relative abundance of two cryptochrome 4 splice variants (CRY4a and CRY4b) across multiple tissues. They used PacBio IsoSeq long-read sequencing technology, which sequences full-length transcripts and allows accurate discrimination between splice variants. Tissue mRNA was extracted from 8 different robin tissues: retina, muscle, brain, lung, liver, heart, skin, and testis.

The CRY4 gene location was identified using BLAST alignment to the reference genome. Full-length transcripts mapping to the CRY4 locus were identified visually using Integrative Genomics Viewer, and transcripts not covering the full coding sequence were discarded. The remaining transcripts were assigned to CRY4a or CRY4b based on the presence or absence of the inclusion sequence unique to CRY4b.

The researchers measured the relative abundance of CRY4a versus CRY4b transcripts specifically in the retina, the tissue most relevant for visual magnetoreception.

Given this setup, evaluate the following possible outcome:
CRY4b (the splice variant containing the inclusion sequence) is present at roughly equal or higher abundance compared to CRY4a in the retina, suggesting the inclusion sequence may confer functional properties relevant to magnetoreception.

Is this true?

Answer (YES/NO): NO